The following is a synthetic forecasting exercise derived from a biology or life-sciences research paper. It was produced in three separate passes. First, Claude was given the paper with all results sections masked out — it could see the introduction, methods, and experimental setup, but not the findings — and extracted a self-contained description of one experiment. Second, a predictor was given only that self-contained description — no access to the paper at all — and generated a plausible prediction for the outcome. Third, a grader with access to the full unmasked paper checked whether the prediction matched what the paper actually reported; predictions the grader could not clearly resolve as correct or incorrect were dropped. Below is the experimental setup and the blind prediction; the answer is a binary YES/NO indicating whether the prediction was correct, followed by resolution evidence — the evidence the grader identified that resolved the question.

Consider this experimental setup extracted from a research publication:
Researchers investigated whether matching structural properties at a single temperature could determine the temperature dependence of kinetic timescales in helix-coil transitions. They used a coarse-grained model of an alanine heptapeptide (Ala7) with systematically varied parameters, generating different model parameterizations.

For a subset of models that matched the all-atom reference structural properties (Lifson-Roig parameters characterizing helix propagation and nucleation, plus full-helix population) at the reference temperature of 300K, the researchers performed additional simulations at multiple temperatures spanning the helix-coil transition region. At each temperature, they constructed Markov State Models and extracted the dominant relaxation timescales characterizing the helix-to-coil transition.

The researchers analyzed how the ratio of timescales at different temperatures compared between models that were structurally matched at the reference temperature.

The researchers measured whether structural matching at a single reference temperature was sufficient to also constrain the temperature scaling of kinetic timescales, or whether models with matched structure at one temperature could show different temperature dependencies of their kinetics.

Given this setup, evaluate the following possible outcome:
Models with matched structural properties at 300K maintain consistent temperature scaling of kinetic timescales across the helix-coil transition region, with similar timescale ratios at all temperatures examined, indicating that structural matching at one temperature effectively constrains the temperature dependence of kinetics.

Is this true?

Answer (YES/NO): NO